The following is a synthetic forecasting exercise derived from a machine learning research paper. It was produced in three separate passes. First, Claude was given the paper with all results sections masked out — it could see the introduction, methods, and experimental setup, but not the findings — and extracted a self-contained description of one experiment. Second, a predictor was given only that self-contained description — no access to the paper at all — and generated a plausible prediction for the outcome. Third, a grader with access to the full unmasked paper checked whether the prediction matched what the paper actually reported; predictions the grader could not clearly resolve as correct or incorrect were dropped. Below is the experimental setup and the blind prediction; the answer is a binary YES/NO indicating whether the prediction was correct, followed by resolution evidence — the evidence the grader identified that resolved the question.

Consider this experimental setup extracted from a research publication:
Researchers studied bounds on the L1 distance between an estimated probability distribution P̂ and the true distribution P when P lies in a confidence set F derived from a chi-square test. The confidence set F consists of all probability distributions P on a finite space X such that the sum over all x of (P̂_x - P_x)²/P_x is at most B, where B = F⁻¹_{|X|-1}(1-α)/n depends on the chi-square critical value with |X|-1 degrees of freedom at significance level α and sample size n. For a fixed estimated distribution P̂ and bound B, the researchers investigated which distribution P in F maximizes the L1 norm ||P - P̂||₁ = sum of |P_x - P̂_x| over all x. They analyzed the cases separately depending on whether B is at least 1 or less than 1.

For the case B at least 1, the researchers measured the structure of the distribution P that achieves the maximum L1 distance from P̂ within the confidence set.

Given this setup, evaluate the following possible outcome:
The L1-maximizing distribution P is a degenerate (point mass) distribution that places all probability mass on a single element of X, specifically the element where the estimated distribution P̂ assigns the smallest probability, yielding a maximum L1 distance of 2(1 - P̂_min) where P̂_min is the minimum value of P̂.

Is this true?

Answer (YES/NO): NO